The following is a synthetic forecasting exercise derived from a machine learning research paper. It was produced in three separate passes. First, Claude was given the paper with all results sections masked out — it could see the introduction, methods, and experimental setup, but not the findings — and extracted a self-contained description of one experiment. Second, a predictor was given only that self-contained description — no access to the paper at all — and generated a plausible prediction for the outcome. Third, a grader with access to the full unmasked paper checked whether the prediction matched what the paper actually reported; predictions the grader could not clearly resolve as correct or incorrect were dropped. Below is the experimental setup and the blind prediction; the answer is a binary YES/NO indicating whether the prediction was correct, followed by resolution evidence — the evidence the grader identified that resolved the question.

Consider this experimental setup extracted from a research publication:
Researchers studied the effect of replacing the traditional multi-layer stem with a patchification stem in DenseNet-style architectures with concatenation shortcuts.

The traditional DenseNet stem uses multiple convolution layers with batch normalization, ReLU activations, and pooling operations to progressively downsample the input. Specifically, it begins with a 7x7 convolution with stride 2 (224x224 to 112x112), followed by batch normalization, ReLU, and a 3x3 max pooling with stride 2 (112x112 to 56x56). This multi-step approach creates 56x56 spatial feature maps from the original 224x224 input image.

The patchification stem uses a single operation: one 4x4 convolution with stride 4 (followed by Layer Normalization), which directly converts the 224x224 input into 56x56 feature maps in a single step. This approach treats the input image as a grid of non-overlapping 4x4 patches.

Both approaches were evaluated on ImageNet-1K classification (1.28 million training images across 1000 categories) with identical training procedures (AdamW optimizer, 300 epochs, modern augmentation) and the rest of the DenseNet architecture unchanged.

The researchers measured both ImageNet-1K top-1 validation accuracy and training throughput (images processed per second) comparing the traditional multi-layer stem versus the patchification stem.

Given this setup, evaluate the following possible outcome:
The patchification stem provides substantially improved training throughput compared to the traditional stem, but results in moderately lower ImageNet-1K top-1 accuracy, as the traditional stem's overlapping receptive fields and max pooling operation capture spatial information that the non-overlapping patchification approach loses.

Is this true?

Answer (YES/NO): NO